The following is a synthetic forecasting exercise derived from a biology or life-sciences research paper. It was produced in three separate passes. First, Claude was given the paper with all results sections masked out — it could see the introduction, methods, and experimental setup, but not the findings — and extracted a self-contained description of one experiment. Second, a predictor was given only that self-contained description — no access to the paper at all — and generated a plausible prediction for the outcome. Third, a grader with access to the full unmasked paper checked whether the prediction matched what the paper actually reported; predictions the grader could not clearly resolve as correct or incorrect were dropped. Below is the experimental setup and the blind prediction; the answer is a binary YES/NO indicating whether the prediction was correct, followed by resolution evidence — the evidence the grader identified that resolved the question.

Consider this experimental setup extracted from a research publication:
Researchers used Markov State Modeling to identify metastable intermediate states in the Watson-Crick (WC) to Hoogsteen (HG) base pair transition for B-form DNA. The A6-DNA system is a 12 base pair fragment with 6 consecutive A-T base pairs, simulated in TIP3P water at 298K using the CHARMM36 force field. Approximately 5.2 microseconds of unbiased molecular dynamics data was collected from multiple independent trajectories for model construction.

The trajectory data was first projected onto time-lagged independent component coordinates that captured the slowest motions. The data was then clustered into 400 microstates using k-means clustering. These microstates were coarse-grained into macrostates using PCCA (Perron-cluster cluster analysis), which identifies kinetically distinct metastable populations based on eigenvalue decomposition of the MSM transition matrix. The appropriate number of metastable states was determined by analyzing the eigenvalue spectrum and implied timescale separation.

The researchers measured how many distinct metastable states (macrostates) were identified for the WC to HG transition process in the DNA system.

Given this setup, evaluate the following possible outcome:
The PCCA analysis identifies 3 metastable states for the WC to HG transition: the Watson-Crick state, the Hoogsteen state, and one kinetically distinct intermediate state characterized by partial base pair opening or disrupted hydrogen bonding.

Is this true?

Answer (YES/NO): NO